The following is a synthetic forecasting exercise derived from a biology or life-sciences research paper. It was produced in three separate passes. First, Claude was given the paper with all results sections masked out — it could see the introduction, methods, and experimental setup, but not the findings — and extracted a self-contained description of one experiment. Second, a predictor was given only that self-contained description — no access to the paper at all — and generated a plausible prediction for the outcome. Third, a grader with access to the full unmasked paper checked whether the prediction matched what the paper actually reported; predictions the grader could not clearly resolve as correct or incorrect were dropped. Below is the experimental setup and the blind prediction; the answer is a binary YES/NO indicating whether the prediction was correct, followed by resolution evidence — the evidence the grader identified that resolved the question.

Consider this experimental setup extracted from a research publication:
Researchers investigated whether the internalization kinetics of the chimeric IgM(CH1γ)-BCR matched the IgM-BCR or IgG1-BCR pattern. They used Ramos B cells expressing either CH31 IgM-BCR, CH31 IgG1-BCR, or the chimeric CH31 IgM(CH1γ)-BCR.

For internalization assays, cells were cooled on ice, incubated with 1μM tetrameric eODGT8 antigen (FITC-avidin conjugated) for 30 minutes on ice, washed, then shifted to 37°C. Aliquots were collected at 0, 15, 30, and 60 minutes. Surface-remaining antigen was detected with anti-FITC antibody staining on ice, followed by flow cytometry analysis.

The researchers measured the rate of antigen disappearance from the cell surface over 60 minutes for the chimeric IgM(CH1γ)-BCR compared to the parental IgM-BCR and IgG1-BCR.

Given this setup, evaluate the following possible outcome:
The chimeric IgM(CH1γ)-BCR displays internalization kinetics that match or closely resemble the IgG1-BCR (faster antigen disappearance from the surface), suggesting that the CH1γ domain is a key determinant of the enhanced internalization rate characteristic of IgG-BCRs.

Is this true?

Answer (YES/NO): YES